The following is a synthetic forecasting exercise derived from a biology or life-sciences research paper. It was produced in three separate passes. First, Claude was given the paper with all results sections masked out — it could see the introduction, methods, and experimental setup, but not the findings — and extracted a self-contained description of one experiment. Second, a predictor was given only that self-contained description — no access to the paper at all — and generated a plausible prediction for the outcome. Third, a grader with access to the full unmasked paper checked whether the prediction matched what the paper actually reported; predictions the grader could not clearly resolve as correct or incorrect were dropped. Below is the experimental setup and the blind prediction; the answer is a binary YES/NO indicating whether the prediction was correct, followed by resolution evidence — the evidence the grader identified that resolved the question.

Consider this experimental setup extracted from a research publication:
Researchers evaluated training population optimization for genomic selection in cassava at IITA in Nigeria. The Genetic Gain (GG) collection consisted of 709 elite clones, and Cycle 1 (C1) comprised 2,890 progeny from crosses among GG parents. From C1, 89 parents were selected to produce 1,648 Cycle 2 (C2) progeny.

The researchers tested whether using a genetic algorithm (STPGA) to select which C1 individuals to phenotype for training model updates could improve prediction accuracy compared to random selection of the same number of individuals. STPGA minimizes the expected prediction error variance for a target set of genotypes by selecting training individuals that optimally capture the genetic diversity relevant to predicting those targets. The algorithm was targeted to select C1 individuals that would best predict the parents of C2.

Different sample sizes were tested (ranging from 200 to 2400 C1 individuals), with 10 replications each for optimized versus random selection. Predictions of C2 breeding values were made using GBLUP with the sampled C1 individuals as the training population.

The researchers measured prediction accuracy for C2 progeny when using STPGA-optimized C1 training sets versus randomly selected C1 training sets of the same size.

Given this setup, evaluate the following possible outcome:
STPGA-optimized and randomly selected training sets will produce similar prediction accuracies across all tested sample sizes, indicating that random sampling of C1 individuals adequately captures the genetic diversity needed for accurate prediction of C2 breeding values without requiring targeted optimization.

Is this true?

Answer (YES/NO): YES